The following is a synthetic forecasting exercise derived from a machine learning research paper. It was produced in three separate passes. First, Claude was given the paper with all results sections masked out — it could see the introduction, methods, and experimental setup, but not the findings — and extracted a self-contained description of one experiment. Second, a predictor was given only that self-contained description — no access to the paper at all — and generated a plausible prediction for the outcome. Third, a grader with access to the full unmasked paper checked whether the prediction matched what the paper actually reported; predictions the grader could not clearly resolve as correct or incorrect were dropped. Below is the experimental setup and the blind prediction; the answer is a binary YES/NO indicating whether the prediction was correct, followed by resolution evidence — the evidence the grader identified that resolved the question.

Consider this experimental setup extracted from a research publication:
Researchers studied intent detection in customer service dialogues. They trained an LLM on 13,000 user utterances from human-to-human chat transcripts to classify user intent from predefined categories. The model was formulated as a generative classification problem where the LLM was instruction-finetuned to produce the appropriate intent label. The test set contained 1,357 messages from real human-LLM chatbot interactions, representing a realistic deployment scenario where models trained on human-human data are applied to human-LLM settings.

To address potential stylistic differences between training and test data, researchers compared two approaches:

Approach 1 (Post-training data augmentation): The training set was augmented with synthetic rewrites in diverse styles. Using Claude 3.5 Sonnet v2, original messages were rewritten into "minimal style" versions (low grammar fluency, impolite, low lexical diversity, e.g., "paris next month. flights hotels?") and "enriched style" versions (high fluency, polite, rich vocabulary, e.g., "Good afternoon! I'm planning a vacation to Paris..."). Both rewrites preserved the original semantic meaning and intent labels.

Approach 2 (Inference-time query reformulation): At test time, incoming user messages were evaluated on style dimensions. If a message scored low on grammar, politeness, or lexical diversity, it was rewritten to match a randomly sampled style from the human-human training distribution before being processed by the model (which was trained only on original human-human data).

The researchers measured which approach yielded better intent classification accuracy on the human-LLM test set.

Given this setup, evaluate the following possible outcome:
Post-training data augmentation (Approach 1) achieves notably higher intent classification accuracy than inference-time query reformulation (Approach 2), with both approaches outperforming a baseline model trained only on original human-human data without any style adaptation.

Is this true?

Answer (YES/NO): NO